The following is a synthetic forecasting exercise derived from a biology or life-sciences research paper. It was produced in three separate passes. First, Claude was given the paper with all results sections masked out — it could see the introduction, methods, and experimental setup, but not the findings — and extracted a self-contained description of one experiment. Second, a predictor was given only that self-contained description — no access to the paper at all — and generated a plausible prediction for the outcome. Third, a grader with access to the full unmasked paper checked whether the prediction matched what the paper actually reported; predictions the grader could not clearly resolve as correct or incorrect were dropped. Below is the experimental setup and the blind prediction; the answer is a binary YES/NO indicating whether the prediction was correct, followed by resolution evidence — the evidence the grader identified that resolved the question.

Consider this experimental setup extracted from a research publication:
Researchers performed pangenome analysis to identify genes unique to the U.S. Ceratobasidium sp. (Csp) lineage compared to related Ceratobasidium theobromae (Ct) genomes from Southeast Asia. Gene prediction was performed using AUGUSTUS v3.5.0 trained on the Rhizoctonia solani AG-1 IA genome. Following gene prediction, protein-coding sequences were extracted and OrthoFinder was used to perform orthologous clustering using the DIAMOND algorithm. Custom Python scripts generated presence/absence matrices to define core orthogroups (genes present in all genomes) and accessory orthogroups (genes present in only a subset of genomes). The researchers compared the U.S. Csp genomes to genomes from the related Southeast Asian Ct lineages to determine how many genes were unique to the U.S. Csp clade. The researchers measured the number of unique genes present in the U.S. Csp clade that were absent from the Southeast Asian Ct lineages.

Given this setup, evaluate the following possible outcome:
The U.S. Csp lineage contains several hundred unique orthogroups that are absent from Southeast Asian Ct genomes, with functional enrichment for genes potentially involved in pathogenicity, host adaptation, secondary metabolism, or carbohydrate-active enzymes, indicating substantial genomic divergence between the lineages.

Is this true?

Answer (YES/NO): YES